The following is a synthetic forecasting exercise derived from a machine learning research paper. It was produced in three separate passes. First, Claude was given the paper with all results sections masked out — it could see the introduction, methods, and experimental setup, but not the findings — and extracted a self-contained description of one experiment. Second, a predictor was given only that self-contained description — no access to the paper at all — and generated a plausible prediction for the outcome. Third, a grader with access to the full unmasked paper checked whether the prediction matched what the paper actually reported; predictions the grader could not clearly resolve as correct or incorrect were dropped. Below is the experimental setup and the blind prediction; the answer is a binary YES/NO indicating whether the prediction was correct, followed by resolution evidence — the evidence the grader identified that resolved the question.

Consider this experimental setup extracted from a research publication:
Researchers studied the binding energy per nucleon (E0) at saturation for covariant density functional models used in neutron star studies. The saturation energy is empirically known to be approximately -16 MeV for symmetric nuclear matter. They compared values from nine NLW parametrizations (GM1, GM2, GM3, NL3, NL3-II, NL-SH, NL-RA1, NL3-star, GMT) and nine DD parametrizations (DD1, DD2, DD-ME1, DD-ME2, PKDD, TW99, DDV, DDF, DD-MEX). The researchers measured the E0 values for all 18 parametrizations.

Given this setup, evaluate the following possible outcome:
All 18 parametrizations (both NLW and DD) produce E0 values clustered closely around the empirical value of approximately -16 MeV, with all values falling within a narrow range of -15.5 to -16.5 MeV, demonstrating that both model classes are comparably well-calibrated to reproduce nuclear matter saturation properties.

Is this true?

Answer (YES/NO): YES